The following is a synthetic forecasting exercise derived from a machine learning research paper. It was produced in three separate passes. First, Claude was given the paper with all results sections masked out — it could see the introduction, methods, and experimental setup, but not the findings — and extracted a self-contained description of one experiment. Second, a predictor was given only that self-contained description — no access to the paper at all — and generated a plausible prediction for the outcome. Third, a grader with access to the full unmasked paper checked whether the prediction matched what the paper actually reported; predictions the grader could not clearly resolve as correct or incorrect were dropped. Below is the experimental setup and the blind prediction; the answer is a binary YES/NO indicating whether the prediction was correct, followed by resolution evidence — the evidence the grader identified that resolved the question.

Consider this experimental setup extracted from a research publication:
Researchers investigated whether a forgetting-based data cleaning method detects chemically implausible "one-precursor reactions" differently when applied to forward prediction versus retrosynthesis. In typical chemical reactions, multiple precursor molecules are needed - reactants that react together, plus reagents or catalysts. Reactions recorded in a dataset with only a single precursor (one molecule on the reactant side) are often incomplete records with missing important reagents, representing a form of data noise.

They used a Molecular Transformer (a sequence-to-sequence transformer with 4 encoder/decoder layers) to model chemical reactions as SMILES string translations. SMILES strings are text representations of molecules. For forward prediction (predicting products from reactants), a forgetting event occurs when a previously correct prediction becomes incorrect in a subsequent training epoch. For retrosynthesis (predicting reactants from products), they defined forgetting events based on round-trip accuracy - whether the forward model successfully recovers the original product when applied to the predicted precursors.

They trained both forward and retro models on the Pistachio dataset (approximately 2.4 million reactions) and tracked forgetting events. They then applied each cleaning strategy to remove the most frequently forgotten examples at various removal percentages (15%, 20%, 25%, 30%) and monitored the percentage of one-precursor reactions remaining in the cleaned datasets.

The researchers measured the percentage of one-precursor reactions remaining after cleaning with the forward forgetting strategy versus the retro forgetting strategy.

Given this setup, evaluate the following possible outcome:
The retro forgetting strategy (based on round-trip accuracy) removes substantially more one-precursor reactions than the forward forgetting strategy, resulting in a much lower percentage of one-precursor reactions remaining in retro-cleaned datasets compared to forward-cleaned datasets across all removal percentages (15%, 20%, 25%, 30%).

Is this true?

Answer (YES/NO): NO